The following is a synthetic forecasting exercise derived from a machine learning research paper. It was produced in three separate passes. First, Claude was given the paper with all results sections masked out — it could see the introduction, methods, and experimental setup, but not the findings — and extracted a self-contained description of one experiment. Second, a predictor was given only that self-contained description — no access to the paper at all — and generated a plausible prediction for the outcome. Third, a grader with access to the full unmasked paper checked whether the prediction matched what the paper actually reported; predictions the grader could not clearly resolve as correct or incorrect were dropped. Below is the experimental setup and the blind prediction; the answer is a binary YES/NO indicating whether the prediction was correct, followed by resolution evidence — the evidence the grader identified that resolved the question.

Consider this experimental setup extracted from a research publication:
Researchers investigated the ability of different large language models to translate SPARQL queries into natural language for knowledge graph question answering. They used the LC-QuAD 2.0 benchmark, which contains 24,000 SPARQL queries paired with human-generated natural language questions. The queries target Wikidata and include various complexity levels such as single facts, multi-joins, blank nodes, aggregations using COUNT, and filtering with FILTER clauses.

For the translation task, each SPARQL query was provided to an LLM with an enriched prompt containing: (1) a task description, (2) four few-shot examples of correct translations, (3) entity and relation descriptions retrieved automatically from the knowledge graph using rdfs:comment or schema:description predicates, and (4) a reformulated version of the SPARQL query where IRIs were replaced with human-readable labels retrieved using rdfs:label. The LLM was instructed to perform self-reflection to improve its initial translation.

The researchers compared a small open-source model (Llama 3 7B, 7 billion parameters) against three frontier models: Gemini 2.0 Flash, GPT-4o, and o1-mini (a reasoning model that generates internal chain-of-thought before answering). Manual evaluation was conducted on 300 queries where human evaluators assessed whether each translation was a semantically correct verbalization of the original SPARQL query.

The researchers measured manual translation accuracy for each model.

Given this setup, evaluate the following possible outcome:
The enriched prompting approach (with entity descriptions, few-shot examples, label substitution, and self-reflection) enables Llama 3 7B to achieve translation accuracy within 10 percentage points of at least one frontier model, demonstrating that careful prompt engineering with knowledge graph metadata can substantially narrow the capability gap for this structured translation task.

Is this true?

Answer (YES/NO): NO